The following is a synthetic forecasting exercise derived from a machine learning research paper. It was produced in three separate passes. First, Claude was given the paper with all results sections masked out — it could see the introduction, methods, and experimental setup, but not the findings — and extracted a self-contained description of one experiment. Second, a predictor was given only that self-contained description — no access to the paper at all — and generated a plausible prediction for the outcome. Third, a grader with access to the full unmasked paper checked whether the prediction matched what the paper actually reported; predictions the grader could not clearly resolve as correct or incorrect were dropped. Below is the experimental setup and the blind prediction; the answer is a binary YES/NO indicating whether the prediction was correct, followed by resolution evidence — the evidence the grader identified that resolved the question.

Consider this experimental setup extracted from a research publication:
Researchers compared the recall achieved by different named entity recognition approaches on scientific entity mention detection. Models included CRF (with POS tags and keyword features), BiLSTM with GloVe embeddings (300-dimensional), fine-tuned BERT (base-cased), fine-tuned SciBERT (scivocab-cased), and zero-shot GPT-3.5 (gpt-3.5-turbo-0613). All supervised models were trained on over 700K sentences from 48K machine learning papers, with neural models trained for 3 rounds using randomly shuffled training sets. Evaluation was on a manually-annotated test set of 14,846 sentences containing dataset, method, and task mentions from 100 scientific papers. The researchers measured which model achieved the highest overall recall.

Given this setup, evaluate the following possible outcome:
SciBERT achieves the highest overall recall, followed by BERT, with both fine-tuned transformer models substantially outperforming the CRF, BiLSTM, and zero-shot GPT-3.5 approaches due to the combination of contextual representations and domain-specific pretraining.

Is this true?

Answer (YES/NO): NO